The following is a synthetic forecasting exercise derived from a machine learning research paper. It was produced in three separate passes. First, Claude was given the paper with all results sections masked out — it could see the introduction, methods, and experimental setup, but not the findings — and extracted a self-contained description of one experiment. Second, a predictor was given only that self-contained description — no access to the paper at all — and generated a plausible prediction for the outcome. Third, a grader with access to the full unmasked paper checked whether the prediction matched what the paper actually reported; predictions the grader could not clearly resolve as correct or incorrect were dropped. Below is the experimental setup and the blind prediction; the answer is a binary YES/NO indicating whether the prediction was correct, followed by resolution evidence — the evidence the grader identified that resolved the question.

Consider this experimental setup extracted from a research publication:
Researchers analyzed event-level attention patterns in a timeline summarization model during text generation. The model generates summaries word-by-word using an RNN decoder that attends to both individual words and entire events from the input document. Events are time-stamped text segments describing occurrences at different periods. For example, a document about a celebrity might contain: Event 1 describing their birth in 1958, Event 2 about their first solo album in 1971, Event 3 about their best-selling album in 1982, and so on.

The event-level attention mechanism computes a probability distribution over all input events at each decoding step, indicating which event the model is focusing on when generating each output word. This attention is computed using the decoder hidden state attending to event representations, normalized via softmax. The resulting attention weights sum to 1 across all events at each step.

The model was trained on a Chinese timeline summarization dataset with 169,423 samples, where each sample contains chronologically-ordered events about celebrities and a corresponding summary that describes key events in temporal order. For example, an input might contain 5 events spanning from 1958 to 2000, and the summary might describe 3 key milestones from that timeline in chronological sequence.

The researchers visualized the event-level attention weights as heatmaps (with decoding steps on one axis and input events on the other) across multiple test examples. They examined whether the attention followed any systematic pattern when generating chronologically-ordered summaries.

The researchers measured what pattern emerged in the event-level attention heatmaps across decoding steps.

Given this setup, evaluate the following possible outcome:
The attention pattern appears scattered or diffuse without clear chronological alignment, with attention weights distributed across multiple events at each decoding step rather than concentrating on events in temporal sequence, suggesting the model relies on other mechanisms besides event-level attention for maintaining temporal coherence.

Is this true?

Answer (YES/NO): NO